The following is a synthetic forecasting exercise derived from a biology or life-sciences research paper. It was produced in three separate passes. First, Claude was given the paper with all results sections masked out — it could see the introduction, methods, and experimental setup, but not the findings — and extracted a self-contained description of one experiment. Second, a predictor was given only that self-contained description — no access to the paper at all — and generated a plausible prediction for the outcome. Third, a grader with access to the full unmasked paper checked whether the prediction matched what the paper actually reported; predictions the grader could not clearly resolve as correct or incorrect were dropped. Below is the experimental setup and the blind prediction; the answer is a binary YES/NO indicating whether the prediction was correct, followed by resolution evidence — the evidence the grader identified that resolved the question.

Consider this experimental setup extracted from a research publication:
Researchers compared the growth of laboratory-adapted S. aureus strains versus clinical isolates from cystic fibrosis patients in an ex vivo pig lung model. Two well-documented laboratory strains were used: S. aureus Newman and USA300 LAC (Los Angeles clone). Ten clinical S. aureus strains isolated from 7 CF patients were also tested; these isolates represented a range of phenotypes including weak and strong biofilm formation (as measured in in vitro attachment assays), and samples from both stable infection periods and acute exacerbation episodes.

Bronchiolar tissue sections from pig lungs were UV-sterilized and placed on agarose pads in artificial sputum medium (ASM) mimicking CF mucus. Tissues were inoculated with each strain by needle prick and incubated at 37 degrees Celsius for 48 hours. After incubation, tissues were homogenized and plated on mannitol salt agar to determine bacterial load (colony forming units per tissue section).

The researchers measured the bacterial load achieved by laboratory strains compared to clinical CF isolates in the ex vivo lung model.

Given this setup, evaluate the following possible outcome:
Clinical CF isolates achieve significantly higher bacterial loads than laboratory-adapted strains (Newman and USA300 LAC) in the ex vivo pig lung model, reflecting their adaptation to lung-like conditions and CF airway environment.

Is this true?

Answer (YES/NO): NO